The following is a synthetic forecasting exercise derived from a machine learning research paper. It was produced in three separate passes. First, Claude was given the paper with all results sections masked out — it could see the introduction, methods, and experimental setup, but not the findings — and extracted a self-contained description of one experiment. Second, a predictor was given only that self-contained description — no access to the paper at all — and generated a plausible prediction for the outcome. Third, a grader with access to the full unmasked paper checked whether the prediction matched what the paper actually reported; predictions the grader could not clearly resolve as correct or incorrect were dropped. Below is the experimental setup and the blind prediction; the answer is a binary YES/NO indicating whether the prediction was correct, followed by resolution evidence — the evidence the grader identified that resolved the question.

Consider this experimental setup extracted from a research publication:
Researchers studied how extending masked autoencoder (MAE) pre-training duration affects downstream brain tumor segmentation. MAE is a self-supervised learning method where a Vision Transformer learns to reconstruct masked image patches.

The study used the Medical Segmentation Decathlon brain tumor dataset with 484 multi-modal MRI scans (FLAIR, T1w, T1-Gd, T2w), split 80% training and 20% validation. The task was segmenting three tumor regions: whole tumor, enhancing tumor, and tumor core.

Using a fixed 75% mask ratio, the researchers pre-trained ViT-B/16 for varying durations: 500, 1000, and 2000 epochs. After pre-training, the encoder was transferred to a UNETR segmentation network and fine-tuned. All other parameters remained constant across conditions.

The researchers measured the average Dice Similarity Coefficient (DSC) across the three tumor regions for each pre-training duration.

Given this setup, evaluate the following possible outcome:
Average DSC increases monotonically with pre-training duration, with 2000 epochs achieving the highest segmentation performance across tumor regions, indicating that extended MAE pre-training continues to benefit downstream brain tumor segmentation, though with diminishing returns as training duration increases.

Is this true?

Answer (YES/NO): YES